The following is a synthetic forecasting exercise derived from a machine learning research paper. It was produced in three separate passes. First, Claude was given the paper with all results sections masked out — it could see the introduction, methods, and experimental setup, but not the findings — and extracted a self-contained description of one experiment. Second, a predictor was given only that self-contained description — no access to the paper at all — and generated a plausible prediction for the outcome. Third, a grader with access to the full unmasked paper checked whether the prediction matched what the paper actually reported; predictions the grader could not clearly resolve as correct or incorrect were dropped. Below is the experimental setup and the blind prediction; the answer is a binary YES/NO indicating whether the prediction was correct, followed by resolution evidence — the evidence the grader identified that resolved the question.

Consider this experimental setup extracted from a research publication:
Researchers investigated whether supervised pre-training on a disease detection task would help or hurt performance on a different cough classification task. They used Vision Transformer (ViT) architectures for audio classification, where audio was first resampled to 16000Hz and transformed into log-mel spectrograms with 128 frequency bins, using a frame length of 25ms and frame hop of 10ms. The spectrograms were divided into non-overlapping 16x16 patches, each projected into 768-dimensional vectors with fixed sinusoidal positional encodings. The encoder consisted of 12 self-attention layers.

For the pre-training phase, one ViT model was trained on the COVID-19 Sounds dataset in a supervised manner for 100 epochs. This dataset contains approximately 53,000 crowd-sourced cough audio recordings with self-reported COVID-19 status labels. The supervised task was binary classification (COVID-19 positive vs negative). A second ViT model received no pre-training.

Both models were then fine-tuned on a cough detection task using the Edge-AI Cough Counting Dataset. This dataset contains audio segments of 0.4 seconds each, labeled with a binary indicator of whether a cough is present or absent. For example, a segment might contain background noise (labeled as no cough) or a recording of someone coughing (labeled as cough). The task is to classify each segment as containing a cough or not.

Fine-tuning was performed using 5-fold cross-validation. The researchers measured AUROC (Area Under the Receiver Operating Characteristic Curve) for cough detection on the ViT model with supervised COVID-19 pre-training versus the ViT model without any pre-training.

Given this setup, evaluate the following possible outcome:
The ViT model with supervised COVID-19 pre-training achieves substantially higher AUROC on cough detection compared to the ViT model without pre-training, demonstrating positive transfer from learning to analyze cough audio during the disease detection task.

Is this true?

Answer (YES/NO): NO